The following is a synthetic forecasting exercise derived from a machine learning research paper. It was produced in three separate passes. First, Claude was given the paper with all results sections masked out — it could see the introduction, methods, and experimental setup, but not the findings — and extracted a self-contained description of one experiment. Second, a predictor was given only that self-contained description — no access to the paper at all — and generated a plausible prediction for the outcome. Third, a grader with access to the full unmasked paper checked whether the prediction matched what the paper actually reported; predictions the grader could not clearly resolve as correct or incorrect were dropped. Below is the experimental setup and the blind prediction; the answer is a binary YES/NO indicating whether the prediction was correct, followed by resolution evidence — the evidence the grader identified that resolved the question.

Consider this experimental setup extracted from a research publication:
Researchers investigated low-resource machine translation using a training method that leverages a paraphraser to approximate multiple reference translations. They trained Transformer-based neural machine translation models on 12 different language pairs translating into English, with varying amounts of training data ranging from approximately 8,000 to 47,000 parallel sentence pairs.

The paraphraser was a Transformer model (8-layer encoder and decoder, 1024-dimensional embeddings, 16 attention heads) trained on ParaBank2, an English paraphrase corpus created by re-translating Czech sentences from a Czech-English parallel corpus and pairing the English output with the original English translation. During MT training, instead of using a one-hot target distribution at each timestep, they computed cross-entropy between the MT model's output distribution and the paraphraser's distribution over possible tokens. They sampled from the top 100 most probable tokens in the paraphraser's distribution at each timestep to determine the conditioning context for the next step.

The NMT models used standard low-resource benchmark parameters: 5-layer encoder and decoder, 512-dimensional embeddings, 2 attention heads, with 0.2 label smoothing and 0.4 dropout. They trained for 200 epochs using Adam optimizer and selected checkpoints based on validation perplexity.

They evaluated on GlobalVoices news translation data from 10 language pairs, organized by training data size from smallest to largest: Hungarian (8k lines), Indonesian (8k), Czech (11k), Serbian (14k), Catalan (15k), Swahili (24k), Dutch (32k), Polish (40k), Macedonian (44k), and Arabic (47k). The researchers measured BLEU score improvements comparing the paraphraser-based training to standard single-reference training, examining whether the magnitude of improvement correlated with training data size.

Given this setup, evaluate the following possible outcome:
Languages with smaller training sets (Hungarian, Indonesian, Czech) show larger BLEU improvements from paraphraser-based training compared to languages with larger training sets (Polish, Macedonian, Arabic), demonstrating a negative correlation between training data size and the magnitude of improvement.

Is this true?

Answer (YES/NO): YES